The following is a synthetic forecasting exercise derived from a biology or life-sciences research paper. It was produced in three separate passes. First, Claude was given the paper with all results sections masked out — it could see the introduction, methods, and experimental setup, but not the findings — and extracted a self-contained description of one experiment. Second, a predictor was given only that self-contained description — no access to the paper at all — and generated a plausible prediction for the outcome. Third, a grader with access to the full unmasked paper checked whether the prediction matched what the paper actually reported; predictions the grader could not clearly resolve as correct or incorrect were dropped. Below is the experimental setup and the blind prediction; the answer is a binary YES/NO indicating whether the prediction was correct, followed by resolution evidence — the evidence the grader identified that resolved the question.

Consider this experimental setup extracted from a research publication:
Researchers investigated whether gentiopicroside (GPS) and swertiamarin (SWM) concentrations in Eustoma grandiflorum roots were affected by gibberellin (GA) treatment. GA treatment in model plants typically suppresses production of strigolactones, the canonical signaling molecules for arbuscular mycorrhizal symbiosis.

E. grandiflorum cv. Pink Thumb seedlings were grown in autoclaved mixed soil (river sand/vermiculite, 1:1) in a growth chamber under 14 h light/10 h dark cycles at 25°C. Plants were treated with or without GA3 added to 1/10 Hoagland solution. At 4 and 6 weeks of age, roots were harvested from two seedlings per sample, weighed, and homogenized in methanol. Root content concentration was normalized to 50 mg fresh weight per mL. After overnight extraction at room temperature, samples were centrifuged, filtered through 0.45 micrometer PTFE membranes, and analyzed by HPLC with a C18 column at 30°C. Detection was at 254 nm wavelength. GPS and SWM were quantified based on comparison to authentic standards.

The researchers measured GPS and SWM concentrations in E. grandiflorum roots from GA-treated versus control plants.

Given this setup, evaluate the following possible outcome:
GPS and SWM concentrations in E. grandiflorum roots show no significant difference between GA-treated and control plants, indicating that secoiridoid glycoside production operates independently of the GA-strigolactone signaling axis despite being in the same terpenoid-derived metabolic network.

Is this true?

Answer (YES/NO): NO